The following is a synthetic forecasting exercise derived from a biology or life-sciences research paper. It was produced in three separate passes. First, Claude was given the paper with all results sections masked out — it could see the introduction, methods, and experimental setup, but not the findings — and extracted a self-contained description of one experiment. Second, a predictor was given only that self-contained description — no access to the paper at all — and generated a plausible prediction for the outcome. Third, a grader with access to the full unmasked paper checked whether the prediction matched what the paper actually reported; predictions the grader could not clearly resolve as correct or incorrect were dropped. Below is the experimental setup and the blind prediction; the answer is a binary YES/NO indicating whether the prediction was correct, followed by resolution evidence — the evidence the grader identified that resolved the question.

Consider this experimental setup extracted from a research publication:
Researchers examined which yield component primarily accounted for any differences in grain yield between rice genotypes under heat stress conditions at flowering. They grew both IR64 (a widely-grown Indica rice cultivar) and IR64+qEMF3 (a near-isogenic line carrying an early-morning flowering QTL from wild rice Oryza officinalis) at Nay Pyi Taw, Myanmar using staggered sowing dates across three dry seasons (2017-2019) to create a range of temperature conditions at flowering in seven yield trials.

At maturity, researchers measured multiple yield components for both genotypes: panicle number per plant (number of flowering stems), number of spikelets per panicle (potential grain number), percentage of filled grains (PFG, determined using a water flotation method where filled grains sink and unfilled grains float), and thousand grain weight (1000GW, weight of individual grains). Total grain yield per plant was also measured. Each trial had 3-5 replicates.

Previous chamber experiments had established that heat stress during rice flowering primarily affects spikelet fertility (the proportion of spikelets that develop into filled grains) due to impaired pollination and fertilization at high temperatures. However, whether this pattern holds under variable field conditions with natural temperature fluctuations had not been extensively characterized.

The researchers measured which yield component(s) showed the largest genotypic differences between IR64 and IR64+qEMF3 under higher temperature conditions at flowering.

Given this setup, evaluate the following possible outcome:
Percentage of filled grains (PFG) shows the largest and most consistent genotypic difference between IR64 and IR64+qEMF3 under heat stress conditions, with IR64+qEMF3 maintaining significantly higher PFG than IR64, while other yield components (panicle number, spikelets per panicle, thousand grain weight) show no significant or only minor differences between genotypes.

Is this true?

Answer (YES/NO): NO